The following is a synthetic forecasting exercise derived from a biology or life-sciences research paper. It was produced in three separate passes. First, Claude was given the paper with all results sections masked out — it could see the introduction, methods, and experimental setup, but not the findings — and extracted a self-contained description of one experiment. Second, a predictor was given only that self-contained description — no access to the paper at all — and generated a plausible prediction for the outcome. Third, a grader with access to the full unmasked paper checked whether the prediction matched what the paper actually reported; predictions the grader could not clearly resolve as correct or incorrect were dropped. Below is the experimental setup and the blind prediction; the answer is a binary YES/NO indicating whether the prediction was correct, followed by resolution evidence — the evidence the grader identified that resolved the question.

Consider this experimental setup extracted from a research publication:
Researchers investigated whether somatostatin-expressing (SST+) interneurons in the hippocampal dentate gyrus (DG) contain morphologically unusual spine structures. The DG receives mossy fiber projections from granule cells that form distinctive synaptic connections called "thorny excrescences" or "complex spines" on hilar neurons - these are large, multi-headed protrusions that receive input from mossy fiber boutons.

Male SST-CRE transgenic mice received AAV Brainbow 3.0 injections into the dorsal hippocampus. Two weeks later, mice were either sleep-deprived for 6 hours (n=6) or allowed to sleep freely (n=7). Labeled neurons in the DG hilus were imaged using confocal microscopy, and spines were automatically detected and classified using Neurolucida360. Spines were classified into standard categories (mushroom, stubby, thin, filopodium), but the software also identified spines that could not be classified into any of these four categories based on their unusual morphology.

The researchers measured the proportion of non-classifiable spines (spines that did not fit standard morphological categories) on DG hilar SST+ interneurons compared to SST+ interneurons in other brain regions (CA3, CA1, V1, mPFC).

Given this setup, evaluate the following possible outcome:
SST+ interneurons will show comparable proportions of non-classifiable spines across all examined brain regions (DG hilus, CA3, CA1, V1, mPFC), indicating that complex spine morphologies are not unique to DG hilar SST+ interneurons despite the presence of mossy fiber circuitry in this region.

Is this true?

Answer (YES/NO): NO